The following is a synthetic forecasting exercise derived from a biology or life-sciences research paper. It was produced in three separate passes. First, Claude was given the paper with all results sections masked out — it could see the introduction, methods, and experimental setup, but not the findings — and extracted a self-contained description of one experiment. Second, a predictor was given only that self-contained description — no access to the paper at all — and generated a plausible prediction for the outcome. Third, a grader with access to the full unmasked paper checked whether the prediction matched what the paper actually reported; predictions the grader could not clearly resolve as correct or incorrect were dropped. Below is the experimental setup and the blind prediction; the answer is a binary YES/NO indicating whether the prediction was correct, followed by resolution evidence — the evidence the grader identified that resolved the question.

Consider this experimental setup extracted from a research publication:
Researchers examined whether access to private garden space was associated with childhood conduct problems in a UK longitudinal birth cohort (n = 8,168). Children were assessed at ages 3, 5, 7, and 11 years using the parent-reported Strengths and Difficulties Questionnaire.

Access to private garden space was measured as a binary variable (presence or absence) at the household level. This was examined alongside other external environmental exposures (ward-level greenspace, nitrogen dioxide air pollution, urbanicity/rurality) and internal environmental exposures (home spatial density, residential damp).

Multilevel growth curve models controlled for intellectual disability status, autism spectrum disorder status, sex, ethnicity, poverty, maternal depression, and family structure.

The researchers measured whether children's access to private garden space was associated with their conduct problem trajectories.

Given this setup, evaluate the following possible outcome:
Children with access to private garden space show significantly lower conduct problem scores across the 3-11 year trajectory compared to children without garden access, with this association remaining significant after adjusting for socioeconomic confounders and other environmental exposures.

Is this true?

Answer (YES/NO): NO